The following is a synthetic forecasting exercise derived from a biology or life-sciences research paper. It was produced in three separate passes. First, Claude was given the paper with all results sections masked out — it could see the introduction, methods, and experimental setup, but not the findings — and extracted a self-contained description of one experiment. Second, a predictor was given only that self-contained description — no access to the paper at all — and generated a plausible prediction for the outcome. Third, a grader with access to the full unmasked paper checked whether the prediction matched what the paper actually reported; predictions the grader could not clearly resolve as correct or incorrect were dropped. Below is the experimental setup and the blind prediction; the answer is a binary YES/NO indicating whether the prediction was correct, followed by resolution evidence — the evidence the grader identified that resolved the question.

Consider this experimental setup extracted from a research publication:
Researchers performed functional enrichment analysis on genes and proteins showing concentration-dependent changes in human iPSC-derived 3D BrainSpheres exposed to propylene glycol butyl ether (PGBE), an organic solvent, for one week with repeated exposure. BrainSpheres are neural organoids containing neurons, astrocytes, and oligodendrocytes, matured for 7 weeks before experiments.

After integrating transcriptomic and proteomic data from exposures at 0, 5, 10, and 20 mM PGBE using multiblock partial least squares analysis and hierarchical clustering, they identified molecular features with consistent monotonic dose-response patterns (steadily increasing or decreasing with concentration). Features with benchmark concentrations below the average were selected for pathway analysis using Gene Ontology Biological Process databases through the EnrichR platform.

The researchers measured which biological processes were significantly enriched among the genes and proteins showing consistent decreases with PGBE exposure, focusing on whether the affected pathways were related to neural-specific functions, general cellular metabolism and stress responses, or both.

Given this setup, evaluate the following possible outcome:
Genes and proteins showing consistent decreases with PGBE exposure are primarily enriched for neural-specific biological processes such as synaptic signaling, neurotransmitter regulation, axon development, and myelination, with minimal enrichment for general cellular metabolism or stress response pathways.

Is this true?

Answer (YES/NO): NO